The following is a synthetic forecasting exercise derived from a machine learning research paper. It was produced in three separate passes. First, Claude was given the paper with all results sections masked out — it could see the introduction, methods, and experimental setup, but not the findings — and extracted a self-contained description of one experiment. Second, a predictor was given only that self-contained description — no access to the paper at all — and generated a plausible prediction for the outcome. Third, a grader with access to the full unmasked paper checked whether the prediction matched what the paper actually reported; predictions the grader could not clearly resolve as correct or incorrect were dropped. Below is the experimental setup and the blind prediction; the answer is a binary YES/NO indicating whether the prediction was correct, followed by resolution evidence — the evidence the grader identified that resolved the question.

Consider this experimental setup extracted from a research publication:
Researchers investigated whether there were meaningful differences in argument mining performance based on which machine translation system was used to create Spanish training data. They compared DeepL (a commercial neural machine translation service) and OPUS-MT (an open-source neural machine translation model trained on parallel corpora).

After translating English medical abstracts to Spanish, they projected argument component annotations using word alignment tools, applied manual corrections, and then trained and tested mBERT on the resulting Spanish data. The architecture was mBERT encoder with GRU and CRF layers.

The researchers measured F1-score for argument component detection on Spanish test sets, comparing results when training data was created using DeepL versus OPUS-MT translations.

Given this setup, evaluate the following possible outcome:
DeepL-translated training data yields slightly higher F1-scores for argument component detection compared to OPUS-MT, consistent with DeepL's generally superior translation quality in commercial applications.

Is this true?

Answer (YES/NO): NO